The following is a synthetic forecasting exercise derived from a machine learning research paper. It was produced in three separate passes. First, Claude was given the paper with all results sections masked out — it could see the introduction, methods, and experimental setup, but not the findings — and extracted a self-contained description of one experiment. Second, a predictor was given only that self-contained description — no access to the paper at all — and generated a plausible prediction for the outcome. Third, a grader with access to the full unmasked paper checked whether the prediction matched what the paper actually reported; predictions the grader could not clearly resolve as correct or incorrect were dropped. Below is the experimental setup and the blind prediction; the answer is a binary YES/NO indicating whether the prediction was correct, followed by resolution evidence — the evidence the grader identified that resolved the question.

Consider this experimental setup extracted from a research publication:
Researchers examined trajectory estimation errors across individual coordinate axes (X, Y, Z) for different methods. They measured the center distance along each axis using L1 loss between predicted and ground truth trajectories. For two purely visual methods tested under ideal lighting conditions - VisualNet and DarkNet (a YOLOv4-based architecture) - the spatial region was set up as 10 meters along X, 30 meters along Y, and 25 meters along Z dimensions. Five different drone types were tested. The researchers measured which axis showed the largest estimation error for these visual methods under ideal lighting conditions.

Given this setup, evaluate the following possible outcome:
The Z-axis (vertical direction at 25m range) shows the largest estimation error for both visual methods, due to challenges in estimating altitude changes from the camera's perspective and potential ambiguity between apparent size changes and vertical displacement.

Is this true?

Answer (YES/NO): NO